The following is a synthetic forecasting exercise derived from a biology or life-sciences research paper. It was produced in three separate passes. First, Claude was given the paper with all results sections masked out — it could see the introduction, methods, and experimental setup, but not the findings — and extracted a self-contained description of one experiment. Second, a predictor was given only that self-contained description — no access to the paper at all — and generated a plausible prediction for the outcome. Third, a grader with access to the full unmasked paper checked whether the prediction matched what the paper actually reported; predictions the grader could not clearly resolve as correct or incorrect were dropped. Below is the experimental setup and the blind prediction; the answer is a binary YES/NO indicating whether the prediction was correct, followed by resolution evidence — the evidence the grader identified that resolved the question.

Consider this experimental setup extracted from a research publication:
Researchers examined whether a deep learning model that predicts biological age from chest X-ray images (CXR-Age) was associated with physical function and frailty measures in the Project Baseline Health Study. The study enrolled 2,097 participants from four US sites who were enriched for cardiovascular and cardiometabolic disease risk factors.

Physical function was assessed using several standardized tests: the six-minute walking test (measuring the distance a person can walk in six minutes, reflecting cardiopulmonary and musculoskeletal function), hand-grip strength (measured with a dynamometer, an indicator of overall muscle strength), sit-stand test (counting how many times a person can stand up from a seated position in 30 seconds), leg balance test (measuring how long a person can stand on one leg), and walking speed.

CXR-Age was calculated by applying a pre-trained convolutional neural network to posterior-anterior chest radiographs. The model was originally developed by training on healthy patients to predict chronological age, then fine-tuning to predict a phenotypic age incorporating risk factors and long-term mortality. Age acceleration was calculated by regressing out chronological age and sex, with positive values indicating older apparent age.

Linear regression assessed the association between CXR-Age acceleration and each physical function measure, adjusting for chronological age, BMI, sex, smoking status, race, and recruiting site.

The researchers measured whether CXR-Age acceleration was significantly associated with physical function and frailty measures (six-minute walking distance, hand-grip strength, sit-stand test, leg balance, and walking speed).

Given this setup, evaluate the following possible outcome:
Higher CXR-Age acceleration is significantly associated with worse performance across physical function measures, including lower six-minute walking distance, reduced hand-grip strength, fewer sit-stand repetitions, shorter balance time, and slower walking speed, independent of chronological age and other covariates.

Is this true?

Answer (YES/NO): YES